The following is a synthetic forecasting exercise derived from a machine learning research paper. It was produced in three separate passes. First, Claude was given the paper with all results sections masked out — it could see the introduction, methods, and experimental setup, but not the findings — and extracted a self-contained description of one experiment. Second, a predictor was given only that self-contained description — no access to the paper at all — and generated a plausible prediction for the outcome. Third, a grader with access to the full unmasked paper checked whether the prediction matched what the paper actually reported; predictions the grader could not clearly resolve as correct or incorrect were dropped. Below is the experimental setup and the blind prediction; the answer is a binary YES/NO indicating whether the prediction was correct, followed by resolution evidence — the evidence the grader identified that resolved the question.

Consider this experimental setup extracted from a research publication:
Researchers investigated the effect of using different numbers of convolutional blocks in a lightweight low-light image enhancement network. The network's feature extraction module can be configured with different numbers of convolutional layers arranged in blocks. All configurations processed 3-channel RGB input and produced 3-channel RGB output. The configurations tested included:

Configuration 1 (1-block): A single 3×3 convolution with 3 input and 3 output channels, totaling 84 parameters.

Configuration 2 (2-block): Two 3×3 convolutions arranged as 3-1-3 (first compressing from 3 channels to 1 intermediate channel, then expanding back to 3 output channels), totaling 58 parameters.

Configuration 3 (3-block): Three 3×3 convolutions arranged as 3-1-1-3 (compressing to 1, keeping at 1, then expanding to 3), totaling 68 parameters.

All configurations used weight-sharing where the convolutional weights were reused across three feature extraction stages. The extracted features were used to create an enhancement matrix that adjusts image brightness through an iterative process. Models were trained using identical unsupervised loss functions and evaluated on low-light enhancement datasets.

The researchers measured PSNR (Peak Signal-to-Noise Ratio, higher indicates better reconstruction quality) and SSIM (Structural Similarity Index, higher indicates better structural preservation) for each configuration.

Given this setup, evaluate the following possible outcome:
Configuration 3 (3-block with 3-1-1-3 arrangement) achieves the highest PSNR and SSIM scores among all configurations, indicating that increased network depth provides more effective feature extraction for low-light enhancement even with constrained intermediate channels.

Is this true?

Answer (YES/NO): NO